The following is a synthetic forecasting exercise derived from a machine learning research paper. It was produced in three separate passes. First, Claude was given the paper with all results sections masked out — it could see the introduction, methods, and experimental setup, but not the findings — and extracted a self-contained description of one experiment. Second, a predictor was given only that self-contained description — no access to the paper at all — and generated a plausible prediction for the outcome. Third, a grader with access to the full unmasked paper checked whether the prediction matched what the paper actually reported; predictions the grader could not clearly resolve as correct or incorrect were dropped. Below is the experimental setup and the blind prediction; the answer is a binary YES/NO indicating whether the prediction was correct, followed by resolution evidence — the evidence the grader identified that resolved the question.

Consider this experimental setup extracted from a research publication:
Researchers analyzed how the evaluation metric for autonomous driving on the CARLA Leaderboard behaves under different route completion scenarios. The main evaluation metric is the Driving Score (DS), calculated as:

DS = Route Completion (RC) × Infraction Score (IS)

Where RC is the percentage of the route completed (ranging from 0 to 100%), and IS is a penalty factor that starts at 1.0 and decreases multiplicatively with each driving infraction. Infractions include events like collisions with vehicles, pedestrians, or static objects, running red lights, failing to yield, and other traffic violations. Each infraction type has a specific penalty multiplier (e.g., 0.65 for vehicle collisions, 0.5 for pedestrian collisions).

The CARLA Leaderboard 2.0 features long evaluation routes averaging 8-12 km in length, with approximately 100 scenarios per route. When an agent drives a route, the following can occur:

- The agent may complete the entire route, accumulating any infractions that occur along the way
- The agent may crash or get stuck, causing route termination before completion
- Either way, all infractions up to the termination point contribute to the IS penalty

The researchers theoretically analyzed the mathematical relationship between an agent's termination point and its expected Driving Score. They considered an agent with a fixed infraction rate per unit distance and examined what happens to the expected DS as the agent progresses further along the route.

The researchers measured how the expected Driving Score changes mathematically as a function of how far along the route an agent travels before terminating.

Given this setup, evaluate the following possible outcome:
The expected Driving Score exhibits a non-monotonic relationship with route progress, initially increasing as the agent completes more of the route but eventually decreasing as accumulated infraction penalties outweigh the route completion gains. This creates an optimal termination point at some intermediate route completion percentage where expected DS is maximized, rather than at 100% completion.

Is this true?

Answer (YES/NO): YES